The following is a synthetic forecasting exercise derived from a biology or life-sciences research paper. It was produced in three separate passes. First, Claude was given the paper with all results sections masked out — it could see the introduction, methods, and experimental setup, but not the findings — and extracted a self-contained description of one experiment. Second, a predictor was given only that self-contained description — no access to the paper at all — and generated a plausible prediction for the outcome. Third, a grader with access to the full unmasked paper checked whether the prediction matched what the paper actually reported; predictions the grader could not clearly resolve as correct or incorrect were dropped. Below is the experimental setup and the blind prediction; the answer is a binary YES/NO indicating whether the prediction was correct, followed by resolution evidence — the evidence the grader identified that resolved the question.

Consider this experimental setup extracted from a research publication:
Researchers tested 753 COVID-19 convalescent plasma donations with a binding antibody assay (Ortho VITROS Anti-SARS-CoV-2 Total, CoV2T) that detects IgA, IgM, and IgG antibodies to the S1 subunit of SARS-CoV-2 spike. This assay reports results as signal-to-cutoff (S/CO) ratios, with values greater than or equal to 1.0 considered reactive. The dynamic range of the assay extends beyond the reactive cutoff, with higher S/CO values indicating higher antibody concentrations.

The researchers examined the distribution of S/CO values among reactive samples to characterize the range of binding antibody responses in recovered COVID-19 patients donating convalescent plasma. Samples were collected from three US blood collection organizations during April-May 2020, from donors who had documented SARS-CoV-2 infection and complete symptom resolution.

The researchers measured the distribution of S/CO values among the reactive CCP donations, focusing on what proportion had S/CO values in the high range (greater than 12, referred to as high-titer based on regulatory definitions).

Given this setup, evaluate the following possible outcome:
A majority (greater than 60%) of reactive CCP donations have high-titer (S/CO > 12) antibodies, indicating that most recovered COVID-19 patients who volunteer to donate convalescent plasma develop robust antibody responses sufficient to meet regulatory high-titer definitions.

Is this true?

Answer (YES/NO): YES